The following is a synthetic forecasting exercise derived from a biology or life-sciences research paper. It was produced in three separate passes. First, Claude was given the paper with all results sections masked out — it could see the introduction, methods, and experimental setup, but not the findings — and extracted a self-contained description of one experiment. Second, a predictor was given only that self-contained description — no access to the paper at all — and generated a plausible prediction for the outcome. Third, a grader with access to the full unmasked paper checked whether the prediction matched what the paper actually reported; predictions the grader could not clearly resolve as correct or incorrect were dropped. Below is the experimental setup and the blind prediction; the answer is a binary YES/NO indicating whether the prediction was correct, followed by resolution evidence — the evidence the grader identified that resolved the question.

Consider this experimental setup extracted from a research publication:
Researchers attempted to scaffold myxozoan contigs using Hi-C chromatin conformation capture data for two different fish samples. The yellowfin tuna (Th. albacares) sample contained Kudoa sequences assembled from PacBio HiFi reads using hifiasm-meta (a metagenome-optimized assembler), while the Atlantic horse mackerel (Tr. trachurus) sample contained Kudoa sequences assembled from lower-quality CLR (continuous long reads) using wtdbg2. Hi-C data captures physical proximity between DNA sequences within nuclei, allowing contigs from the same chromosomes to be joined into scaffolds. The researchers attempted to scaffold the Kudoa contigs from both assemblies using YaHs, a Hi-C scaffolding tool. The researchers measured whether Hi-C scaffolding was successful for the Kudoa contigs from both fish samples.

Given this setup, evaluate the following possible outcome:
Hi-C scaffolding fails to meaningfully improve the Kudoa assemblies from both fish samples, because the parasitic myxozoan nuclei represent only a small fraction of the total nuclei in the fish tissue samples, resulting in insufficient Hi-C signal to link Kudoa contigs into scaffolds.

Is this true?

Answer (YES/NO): NO